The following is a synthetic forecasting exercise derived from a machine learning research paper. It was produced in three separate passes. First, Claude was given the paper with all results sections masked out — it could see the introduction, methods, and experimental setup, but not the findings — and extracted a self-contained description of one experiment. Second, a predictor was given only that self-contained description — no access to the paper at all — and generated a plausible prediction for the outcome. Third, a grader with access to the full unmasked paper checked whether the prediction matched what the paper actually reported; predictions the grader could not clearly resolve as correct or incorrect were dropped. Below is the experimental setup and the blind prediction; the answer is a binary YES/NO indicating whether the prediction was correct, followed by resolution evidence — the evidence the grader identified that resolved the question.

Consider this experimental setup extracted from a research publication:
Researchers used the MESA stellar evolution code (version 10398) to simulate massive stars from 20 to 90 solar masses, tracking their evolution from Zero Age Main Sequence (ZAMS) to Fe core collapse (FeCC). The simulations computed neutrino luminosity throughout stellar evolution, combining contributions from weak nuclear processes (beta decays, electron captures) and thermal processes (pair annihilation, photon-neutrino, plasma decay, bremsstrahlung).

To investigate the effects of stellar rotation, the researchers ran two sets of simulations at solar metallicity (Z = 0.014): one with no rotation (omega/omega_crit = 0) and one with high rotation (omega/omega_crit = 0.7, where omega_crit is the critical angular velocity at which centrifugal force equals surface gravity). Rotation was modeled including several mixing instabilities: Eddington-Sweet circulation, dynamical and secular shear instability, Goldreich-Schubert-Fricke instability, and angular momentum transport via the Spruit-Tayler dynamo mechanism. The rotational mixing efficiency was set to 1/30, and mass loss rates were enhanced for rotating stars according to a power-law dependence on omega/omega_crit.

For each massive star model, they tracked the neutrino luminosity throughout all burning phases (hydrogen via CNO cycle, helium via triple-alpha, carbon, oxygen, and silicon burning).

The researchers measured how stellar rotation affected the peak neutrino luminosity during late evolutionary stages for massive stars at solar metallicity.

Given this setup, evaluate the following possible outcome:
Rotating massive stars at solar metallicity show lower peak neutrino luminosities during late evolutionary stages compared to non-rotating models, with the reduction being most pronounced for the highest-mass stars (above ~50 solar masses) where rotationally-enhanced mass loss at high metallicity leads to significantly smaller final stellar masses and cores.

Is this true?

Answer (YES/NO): NO